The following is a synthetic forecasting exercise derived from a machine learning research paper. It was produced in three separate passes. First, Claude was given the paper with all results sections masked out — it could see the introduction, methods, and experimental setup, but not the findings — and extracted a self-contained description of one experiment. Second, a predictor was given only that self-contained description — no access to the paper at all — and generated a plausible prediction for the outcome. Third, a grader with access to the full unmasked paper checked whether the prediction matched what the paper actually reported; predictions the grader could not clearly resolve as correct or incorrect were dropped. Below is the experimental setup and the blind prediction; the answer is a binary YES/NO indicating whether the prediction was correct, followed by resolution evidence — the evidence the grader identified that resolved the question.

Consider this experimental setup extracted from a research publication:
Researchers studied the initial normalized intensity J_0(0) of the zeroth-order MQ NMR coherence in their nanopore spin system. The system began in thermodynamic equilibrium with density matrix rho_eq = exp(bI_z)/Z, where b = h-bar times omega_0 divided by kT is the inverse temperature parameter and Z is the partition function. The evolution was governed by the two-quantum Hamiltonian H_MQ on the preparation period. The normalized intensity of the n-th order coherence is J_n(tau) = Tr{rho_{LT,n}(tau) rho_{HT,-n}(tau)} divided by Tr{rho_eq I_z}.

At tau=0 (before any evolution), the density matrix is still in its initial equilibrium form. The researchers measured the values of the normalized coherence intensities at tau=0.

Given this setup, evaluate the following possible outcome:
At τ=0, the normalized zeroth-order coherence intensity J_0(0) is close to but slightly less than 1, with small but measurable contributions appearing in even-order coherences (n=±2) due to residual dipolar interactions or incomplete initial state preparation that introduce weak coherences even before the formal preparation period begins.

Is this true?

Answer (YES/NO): NO